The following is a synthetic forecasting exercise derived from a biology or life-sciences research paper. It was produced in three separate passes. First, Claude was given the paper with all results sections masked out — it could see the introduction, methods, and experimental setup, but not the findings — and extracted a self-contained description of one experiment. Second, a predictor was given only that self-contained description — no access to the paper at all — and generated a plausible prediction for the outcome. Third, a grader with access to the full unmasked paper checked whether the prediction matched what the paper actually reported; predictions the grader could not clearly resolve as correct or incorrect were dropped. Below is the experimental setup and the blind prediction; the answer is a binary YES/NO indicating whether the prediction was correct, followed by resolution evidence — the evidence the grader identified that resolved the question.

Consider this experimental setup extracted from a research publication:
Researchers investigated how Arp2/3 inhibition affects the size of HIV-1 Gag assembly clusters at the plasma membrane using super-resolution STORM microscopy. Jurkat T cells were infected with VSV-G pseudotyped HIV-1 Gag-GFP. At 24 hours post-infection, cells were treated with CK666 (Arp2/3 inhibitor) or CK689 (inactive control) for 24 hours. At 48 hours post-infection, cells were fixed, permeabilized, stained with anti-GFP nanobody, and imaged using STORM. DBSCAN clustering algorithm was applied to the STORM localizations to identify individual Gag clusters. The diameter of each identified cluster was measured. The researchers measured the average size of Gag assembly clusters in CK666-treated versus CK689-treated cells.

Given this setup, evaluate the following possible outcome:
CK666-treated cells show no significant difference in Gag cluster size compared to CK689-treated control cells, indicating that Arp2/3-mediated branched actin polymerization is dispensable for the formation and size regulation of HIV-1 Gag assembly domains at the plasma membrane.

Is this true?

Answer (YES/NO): YES